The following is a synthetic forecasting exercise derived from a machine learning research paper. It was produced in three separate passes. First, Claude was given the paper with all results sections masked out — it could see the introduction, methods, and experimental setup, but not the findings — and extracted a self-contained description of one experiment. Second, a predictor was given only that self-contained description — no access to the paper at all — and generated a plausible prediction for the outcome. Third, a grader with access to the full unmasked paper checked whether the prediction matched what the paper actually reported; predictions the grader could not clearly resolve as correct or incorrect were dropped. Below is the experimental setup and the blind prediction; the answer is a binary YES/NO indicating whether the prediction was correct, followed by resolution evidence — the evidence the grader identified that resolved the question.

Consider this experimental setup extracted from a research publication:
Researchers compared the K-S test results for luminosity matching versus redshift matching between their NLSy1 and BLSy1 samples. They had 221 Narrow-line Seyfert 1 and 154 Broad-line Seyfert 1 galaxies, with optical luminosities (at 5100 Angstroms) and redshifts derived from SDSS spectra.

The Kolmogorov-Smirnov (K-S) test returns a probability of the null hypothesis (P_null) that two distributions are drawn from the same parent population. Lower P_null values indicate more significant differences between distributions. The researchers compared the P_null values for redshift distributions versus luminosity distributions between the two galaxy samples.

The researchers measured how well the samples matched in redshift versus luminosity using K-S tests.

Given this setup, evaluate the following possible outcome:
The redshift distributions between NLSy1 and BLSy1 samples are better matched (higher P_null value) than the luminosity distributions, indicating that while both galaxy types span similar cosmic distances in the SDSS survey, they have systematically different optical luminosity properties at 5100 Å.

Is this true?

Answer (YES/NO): YES